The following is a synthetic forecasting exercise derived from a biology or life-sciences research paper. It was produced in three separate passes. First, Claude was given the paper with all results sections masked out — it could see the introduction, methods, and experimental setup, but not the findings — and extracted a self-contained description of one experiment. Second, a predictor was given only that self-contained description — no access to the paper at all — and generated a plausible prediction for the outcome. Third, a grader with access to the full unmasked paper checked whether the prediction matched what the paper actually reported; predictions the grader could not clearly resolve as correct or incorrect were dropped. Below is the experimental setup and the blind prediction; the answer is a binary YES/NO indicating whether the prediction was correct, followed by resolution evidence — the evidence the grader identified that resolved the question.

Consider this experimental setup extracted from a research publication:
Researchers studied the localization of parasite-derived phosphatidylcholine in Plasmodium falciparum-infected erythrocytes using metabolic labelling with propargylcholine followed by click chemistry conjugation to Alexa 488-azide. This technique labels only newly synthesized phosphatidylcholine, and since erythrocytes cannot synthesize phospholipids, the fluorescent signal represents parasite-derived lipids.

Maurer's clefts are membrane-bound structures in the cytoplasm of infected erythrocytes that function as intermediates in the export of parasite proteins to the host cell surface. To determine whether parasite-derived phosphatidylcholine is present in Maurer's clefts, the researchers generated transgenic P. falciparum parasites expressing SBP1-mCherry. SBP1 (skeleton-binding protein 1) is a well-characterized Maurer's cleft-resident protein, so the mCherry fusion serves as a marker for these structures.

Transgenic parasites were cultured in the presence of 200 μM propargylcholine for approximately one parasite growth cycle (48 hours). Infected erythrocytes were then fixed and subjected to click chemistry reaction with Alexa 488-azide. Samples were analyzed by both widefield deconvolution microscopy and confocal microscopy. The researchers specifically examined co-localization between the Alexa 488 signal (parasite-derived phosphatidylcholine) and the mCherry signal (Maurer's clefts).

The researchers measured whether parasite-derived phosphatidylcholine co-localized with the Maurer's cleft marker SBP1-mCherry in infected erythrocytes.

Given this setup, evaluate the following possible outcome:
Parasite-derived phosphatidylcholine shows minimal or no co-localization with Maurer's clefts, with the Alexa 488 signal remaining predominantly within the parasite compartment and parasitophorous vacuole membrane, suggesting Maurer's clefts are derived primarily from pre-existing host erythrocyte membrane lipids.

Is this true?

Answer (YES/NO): NO